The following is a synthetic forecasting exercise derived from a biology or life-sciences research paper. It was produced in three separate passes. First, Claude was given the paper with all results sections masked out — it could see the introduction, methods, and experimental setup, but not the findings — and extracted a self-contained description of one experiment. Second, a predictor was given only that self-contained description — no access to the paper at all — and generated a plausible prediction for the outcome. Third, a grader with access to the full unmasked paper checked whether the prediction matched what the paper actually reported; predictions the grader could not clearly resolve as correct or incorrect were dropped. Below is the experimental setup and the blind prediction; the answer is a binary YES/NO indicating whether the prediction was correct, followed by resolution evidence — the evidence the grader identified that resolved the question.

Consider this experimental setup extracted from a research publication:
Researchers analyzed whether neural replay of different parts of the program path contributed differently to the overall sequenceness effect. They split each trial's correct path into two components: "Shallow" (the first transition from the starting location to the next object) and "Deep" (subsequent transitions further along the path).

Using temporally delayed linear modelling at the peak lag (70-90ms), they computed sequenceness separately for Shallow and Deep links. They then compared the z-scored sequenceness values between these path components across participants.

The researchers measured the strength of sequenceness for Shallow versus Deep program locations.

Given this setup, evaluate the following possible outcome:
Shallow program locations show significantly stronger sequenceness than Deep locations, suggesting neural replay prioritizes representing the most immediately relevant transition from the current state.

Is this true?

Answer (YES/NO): NO